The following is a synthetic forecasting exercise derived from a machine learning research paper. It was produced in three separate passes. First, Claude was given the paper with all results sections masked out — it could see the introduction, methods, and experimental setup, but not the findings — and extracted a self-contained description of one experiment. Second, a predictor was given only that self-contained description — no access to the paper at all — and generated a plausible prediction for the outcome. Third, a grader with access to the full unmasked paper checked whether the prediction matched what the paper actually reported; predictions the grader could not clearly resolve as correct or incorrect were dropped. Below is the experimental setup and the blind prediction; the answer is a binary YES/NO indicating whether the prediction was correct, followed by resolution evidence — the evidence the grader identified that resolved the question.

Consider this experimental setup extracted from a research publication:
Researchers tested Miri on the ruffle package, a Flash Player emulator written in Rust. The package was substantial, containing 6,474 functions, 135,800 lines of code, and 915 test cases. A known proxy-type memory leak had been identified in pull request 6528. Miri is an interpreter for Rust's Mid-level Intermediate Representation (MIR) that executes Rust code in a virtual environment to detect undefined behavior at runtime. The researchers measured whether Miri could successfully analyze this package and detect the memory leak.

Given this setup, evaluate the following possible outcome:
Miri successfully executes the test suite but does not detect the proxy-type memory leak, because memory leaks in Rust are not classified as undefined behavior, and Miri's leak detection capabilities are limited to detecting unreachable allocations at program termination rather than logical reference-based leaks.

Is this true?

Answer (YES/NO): NO